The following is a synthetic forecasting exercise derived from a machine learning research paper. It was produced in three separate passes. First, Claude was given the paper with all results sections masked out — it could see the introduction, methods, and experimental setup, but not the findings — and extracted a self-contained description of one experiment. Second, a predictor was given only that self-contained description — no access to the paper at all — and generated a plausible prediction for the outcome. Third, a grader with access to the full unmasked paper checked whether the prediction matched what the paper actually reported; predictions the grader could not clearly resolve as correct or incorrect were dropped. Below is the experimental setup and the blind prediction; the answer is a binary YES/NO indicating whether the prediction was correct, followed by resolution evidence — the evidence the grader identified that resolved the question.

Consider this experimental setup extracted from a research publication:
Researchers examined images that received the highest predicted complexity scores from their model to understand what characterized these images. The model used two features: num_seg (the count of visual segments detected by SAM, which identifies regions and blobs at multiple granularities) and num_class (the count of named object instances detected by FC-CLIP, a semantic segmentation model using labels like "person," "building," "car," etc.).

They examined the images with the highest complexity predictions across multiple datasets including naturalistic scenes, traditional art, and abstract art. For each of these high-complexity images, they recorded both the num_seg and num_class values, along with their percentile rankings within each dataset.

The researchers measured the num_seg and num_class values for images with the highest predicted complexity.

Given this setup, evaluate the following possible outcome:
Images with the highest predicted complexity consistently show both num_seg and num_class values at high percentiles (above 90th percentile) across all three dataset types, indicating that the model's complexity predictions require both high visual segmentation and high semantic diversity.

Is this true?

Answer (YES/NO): NO